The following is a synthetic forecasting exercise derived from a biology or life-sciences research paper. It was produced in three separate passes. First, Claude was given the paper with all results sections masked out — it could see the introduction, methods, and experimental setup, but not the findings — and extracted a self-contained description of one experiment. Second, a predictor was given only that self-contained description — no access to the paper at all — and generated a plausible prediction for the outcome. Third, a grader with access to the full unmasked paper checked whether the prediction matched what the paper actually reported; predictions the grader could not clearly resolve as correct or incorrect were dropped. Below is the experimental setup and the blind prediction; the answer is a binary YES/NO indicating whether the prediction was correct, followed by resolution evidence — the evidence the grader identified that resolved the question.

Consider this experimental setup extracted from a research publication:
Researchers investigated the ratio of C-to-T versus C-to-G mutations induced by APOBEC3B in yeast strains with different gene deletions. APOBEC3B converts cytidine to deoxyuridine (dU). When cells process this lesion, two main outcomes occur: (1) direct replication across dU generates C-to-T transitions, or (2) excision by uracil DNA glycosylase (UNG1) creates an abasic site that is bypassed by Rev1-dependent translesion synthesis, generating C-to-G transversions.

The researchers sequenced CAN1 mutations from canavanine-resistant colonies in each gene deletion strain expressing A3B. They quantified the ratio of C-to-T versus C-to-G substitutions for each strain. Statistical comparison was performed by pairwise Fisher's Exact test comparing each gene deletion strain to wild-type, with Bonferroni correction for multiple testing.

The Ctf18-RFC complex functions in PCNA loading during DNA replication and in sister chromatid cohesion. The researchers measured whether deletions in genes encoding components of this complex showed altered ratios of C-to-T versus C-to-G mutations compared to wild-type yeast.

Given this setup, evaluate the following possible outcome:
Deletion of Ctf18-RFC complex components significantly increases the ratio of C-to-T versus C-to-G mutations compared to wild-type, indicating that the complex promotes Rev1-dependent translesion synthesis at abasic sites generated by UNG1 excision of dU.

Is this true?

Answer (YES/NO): NO